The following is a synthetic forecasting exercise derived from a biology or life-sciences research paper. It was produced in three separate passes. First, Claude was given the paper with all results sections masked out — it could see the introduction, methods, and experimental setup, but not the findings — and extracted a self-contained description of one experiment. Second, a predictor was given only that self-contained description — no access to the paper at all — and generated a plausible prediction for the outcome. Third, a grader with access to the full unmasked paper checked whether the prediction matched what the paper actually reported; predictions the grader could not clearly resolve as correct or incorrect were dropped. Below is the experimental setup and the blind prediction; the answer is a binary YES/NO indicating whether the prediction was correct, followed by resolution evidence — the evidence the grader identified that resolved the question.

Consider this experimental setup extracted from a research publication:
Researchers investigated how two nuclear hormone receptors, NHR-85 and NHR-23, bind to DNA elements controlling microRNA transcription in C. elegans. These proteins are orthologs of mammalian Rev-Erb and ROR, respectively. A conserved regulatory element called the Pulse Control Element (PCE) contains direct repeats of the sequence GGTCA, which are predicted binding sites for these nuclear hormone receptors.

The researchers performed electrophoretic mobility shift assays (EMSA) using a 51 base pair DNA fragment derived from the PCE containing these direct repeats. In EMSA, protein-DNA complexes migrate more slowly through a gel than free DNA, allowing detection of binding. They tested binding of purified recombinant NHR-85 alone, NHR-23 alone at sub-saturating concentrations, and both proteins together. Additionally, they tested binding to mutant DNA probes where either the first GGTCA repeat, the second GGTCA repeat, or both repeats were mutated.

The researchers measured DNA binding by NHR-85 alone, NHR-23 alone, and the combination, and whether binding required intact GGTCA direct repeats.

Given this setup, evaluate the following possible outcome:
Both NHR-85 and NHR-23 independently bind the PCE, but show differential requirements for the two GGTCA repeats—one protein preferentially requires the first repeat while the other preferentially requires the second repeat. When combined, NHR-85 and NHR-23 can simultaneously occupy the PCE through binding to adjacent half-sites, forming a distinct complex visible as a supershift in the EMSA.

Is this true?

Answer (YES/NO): NO